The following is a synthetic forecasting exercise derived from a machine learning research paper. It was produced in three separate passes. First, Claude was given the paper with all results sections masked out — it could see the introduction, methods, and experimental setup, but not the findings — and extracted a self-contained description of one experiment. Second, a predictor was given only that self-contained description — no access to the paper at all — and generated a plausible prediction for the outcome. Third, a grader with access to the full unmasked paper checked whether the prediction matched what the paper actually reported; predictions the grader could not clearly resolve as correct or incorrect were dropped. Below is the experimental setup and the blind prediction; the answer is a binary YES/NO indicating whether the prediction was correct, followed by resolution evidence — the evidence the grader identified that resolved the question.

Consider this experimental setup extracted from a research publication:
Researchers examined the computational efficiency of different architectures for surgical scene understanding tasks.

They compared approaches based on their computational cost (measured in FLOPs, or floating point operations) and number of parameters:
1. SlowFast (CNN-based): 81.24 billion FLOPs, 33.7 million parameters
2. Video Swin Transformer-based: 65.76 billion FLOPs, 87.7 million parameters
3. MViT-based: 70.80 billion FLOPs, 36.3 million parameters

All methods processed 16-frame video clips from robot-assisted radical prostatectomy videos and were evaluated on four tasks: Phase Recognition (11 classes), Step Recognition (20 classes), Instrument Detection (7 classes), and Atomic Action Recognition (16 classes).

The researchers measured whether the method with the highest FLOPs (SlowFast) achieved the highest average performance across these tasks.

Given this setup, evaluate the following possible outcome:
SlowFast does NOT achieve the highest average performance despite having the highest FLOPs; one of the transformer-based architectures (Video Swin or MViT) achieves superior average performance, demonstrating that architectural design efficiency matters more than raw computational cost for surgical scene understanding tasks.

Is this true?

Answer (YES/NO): YES